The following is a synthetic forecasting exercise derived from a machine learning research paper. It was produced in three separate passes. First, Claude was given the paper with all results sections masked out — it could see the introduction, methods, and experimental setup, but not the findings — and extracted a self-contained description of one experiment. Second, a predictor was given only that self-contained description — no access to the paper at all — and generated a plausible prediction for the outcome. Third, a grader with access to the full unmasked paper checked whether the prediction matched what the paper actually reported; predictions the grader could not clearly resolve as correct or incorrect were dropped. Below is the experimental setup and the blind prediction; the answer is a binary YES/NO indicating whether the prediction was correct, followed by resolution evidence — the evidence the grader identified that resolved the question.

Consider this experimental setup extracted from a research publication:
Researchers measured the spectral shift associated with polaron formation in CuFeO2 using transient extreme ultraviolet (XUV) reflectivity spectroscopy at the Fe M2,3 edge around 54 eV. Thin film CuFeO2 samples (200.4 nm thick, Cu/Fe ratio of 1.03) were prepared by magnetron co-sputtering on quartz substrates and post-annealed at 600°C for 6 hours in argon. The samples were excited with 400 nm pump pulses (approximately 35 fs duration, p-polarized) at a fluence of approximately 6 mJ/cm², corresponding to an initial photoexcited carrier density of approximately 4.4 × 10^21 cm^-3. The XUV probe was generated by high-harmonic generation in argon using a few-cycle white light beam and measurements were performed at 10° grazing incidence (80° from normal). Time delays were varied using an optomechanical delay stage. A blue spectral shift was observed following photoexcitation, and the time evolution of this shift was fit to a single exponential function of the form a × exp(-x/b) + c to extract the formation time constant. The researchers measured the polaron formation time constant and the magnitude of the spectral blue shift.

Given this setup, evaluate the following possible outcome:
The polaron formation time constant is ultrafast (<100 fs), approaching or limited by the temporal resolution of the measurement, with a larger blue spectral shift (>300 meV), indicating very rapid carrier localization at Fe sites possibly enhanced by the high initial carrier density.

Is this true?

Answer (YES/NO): NO